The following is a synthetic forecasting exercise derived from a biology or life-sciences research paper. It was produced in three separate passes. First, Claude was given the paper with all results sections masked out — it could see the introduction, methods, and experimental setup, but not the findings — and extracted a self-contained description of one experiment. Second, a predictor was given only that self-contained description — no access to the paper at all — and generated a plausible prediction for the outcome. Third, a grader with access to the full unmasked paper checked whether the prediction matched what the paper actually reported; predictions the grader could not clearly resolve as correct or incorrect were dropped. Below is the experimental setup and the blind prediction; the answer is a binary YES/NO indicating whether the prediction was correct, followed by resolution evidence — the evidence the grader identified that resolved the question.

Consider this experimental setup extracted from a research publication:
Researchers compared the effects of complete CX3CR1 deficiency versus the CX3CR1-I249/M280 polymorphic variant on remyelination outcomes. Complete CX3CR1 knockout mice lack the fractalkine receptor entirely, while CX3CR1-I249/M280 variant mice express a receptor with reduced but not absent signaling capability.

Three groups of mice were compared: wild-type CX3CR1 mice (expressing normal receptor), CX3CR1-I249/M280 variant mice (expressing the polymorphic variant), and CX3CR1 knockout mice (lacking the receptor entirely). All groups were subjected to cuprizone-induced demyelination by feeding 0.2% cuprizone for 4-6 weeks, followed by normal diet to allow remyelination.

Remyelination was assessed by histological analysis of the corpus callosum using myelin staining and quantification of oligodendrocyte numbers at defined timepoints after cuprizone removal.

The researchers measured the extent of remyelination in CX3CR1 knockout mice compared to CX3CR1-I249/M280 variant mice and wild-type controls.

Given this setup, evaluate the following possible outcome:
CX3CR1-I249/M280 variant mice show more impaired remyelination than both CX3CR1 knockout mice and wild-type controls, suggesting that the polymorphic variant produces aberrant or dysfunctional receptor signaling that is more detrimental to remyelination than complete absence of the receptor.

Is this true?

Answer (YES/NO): NO